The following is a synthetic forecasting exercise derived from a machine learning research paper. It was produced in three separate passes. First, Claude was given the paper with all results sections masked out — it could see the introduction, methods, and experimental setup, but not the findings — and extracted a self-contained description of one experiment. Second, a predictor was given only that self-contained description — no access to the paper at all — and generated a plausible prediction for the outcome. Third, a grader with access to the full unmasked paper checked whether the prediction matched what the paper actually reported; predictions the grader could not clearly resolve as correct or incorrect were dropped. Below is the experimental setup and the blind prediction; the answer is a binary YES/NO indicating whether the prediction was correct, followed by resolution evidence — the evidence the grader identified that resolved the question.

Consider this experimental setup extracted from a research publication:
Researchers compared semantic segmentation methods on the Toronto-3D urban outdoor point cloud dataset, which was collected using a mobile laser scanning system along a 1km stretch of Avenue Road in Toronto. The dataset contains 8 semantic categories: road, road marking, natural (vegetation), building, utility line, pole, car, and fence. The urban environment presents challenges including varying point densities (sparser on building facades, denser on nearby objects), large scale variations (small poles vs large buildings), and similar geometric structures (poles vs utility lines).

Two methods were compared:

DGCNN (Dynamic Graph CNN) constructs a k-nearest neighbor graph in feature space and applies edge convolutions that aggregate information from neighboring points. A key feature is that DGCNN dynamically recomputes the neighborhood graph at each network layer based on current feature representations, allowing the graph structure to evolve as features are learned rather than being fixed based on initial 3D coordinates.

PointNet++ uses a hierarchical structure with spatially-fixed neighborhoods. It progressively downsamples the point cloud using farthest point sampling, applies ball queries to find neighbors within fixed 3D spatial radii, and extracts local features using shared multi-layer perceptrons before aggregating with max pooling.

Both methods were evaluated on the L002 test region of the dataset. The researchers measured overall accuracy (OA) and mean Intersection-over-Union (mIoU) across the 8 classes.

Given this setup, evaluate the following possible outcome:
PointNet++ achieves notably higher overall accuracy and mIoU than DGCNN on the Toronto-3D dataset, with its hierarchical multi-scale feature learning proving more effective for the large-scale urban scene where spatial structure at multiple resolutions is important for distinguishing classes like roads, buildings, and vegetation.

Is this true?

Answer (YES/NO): YES